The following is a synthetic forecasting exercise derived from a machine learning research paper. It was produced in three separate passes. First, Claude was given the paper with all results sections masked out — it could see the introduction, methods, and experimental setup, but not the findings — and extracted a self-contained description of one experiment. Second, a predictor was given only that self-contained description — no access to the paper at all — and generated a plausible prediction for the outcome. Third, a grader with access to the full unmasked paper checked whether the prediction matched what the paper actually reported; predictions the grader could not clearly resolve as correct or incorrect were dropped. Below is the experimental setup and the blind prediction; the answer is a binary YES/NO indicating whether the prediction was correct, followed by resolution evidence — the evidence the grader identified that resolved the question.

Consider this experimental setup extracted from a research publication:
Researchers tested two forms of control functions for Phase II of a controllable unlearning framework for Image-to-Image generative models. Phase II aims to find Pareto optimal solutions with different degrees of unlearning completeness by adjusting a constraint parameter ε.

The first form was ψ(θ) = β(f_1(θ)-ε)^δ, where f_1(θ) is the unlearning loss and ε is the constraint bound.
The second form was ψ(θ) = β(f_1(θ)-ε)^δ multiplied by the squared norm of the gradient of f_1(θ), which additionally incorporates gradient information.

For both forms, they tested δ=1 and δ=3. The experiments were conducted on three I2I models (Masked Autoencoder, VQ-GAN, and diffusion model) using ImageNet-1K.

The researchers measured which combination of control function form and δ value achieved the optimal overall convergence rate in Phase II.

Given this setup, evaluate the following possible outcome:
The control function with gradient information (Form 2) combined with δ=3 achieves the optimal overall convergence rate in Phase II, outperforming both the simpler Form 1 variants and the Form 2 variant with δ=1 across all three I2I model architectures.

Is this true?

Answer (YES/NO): NO